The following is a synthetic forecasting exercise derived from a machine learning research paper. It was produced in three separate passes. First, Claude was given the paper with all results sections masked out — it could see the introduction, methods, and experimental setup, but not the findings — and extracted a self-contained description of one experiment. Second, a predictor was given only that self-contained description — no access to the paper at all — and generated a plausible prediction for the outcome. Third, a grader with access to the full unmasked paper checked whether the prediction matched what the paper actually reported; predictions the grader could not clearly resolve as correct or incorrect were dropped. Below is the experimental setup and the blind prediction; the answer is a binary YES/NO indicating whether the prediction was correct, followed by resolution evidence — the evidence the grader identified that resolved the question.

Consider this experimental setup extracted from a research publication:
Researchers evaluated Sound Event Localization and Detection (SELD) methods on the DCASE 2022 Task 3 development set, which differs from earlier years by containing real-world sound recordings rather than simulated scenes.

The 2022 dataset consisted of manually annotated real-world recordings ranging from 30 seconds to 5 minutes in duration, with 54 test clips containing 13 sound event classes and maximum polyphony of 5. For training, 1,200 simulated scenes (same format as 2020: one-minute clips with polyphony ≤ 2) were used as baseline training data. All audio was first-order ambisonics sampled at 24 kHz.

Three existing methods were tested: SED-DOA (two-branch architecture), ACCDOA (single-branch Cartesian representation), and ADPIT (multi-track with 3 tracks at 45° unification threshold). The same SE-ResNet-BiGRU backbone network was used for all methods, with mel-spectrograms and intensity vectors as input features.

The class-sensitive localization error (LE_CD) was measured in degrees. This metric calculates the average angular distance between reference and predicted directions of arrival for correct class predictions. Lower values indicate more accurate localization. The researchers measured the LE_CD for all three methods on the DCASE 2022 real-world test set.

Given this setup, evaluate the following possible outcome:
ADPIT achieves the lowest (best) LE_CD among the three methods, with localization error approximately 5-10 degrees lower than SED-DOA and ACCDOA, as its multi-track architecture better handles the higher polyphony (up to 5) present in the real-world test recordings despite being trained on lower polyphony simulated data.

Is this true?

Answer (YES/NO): NO